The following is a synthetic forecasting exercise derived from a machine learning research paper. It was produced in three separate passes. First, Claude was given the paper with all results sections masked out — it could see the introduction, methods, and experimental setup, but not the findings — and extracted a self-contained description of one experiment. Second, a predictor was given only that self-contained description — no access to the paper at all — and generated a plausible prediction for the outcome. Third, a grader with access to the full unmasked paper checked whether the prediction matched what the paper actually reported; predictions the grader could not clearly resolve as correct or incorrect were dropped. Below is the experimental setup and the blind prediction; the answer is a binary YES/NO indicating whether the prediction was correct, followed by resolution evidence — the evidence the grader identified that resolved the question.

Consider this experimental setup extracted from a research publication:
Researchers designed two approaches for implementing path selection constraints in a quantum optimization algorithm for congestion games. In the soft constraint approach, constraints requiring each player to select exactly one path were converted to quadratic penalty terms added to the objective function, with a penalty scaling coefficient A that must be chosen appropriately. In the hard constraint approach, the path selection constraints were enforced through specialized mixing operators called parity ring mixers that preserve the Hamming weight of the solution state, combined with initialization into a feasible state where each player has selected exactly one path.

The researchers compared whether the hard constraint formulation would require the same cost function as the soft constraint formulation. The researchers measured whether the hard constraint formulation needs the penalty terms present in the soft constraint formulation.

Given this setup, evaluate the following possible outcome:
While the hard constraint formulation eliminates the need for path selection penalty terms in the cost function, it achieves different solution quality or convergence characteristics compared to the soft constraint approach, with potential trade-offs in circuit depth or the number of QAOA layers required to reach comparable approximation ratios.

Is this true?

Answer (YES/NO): NO